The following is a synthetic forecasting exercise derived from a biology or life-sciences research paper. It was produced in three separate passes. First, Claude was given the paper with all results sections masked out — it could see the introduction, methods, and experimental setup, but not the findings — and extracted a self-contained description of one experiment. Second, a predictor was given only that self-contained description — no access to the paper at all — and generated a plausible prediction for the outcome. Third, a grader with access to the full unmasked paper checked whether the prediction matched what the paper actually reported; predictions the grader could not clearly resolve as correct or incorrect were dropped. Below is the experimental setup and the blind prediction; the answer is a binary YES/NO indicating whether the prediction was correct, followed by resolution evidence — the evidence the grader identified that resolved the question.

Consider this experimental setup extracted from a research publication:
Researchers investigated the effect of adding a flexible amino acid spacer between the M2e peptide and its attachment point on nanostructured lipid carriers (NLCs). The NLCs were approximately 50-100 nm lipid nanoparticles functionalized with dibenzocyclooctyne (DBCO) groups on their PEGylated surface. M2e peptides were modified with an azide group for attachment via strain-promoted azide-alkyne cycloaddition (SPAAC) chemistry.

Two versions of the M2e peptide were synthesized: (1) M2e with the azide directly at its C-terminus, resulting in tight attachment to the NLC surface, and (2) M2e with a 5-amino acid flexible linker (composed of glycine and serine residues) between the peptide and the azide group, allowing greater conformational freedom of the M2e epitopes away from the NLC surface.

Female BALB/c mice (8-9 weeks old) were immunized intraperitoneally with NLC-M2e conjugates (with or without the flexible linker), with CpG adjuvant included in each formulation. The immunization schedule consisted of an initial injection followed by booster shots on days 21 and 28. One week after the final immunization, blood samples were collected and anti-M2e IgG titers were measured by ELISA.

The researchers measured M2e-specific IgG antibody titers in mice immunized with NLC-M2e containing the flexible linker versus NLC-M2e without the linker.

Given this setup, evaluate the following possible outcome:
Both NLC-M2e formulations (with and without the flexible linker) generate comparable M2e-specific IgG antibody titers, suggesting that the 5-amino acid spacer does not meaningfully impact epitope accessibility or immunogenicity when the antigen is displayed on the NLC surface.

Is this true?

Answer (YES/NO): NO